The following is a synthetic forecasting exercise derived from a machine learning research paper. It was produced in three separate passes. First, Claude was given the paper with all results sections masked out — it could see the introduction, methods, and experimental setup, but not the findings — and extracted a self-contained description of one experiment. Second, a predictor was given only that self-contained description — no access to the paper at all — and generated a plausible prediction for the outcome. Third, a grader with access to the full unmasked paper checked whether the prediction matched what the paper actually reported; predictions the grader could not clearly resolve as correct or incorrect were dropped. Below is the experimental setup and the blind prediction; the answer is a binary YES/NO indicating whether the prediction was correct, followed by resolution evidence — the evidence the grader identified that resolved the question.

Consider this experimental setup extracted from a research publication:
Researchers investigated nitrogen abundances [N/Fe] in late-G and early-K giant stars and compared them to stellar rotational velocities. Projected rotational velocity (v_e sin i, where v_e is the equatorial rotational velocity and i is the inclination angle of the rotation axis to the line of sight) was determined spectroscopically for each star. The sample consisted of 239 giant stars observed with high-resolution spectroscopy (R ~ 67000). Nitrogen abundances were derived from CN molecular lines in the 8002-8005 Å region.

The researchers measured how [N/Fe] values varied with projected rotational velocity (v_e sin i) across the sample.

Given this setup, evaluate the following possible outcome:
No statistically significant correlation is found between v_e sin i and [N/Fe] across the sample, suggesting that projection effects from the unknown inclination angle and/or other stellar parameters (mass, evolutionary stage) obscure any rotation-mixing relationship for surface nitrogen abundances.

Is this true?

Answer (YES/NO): NO